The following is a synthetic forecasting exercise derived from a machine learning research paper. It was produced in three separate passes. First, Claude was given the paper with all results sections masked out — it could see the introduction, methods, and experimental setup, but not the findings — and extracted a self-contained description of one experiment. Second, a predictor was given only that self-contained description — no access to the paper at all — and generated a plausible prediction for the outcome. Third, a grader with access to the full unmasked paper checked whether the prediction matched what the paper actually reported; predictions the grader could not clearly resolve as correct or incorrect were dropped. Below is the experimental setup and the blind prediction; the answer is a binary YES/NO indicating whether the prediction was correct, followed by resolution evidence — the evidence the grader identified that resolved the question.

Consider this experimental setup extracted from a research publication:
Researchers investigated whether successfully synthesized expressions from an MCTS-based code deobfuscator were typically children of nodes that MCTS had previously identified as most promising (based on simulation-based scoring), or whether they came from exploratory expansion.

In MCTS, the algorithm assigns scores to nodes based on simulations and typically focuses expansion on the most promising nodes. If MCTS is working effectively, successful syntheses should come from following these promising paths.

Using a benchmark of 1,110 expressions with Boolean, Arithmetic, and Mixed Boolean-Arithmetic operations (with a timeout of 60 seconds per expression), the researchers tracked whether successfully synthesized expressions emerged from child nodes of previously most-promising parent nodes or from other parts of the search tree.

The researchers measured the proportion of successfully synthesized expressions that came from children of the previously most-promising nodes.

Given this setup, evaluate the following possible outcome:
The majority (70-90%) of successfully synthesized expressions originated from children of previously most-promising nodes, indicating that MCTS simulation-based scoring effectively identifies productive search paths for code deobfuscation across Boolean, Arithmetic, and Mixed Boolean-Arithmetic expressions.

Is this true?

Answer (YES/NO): NO